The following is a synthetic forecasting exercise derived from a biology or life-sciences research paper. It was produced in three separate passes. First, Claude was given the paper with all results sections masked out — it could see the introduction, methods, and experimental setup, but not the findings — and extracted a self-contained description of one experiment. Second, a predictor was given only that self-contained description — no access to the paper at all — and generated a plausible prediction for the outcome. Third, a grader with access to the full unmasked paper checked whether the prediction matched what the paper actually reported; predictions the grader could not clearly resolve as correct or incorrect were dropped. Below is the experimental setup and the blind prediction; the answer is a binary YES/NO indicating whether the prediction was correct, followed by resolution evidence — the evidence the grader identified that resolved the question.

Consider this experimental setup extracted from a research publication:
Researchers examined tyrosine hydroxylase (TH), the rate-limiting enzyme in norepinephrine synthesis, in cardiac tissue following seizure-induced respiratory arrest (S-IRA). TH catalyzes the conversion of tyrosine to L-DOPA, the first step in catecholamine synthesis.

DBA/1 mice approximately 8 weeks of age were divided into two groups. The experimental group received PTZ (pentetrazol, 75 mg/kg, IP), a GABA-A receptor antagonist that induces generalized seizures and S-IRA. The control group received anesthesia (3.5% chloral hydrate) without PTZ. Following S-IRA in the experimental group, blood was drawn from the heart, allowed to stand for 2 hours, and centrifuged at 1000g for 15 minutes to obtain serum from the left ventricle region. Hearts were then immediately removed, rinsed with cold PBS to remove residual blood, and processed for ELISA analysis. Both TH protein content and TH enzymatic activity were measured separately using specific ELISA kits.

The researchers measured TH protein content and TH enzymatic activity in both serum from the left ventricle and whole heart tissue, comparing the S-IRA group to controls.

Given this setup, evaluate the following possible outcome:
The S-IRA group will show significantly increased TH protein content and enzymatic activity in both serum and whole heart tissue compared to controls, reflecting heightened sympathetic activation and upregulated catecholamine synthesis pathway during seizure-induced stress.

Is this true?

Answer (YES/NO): NO